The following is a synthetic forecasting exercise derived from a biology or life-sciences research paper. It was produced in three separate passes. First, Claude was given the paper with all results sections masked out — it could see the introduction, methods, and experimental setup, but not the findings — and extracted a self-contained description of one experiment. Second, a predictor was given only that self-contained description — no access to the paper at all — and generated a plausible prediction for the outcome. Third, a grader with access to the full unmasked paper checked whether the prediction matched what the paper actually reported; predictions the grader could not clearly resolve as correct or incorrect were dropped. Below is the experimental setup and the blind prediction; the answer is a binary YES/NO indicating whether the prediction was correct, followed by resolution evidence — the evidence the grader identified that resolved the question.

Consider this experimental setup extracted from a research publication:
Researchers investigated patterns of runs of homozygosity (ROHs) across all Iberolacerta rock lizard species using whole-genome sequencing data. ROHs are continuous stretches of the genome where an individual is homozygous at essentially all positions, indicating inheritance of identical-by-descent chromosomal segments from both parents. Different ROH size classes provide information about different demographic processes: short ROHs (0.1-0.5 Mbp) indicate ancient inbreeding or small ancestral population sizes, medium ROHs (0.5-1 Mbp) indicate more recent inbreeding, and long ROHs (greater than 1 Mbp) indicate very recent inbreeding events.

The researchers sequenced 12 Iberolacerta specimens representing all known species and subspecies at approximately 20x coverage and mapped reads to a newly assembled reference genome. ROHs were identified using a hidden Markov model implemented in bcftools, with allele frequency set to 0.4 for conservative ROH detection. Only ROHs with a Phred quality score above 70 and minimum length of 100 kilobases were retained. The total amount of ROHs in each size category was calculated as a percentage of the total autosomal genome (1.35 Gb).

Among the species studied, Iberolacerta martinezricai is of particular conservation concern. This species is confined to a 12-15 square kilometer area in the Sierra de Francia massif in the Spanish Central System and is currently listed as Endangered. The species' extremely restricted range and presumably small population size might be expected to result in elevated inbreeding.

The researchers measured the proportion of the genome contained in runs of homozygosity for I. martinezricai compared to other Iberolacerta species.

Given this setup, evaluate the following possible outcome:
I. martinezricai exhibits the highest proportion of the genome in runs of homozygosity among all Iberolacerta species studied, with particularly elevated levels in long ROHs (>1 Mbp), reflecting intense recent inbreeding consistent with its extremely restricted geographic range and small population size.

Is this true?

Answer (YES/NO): NO